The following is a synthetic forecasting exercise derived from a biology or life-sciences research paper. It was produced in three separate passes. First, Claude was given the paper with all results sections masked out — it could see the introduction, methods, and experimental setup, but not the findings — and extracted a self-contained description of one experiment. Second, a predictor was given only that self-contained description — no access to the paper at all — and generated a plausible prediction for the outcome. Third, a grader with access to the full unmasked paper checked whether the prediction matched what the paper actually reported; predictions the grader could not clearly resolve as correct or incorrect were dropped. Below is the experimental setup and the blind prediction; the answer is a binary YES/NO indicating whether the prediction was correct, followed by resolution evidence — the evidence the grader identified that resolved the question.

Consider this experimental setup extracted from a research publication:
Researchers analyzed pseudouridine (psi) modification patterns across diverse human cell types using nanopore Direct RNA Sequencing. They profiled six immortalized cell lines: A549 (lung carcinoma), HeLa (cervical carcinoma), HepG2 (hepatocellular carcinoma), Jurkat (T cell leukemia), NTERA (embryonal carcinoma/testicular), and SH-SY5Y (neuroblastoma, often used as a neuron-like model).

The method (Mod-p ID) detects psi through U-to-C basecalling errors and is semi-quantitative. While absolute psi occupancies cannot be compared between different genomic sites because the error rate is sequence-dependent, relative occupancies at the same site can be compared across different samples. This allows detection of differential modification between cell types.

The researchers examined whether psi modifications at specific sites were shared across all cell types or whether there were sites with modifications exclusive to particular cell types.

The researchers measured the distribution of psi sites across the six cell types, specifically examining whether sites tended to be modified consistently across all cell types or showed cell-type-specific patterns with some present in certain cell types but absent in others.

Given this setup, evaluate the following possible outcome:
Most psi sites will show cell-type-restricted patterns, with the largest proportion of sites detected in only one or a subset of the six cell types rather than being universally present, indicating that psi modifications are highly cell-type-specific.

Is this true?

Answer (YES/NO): YES